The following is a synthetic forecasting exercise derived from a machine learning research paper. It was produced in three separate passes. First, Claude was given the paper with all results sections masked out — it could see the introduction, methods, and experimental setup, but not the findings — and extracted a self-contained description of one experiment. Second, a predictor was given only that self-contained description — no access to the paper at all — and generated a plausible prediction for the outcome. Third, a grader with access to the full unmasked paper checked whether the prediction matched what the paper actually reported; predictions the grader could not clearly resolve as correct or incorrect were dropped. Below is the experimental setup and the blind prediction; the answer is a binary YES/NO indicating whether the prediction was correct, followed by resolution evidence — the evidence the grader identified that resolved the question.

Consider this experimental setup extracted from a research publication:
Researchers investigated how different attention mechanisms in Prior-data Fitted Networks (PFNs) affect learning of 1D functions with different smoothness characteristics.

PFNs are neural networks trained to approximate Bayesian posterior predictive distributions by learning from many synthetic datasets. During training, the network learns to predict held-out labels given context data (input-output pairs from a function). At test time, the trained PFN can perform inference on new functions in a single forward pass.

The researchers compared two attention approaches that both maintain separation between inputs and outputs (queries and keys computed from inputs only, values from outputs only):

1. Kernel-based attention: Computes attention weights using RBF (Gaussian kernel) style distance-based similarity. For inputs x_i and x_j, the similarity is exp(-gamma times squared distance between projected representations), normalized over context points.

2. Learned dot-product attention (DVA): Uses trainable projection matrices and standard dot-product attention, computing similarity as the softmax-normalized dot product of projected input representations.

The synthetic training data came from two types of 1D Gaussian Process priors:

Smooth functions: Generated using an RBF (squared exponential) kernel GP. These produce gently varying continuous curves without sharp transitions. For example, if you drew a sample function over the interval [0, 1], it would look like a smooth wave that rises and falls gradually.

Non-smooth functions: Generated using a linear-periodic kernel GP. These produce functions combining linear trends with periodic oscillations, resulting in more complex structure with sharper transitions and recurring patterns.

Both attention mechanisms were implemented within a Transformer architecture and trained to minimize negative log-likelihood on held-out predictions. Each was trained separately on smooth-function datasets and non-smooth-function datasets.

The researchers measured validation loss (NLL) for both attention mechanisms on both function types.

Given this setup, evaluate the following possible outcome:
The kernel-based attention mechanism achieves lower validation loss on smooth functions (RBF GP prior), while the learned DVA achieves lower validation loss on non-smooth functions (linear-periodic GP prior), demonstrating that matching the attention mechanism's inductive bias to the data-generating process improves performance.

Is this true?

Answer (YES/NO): NO